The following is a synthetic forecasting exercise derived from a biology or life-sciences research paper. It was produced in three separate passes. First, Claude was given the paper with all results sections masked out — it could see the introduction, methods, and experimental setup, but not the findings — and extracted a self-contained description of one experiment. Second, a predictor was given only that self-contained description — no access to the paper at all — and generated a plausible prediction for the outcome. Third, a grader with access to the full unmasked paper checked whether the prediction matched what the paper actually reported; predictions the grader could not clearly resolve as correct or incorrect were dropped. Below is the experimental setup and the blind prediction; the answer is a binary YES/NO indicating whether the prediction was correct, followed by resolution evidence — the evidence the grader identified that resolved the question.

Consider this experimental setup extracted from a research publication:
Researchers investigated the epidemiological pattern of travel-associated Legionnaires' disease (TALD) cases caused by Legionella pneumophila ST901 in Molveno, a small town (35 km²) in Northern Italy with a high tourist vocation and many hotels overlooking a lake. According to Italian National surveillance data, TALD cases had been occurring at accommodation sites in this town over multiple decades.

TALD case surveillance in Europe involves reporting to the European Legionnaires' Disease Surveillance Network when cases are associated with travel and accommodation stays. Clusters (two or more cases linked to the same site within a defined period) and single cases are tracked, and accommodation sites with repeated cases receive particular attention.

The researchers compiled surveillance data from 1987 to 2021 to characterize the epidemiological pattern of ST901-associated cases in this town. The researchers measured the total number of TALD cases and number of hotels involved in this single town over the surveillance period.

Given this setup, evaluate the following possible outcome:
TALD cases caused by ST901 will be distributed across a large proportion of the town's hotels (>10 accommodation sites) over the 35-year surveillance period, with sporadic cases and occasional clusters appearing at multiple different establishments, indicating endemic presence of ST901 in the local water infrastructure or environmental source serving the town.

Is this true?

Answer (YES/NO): YES